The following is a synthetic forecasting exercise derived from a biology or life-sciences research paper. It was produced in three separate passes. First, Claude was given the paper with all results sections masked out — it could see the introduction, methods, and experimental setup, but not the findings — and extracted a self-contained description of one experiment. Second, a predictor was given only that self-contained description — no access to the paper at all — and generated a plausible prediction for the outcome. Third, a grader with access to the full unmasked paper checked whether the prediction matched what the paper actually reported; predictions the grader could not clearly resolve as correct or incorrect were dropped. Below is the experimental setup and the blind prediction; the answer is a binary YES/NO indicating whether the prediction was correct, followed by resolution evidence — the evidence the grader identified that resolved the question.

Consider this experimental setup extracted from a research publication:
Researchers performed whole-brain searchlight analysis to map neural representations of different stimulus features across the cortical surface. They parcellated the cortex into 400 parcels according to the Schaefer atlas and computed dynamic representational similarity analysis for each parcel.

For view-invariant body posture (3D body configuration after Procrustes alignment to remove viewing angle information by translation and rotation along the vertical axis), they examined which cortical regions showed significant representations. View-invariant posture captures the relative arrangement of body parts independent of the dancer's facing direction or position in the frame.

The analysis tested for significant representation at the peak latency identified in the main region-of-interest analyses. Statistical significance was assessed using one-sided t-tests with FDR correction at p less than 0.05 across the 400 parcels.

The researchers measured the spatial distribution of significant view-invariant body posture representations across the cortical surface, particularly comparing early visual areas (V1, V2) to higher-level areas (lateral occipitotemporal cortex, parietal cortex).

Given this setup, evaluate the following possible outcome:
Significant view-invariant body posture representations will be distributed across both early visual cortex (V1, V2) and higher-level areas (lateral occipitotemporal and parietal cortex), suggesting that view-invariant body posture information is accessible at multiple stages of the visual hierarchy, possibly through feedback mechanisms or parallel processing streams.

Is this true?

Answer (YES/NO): NO